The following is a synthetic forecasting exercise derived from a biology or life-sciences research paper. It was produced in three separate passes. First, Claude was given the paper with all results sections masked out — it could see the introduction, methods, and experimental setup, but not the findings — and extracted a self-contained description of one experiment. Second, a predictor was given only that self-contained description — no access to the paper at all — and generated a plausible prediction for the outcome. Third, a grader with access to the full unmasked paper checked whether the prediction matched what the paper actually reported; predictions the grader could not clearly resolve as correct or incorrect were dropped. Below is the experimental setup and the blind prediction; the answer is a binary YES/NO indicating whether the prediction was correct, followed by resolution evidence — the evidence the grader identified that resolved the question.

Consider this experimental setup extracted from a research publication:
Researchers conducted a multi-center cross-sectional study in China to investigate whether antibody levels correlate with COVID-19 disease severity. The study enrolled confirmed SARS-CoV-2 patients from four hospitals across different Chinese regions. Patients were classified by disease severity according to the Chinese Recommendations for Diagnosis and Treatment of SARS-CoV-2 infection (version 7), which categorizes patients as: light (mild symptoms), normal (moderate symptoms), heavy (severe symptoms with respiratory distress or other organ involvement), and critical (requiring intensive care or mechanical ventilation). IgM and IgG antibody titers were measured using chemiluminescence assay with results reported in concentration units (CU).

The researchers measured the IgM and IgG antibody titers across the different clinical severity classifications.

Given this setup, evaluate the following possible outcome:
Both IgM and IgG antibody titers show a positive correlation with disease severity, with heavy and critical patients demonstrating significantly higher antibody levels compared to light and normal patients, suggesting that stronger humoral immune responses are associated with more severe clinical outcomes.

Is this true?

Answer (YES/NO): NO